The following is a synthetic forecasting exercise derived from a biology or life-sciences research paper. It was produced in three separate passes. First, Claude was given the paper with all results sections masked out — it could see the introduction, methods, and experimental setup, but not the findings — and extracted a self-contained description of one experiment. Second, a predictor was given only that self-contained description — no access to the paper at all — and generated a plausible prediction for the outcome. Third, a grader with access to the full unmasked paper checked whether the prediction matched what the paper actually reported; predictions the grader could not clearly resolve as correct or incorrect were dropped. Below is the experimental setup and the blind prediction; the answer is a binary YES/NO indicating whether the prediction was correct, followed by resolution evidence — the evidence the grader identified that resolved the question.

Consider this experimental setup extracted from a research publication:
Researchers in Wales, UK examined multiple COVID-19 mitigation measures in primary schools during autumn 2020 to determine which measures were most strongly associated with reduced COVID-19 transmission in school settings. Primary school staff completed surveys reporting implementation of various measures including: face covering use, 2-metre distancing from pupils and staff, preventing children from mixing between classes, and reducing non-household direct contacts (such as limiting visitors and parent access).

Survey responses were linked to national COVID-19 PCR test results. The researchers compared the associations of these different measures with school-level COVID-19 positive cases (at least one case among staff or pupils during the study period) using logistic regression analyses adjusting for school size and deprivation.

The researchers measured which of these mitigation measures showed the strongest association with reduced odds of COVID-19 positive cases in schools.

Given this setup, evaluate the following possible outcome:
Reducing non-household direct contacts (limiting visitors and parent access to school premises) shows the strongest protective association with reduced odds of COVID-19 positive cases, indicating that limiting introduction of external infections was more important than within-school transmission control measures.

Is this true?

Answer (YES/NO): YES